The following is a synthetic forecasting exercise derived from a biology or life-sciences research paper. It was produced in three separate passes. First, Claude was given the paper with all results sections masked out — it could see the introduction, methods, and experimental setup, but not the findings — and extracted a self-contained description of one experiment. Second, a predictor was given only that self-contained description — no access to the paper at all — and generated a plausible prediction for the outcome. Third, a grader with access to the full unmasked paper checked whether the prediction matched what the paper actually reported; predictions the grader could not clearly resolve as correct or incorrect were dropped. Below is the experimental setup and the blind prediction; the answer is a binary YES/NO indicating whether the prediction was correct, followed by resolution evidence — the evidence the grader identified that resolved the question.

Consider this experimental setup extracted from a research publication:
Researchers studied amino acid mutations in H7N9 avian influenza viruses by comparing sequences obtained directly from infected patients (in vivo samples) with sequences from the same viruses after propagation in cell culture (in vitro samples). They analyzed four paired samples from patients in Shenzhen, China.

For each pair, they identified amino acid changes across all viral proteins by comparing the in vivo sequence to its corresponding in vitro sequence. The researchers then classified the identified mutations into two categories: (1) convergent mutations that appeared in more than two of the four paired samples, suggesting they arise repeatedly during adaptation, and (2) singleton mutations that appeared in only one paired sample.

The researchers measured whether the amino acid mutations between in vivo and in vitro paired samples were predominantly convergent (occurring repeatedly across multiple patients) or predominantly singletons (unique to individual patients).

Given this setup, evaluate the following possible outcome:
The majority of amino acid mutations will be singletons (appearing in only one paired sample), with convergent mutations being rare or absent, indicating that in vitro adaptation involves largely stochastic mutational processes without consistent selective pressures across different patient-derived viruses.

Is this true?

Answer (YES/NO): NO